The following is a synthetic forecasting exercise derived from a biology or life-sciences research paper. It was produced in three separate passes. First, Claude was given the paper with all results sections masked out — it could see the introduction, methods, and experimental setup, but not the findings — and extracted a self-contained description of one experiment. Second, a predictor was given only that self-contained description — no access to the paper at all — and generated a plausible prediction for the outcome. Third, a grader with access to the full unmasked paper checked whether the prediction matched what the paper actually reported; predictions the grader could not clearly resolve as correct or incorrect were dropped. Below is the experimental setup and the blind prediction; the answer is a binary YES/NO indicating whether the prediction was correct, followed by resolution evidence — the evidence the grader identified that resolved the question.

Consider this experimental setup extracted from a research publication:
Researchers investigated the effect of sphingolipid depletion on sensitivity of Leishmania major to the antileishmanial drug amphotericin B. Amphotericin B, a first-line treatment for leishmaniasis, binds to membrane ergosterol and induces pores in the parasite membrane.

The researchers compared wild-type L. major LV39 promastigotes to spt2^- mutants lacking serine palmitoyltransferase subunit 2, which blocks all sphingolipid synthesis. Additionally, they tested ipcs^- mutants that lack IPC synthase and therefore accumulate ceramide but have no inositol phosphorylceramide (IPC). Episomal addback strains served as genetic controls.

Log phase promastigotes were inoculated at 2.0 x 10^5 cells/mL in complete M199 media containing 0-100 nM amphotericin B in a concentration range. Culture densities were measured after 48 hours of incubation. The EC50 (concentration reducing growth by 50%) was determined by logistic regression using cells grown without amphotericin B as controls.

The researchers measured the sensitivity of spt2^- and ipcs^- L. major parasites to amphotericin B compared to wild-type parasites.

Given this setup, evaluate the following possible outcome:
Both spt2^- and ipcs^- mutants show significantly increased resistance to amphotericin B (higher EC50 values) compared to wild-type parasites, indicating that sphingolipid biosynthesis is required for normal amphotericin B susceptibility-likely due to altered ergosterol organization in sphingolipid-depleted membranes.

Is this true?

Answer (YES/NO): NO